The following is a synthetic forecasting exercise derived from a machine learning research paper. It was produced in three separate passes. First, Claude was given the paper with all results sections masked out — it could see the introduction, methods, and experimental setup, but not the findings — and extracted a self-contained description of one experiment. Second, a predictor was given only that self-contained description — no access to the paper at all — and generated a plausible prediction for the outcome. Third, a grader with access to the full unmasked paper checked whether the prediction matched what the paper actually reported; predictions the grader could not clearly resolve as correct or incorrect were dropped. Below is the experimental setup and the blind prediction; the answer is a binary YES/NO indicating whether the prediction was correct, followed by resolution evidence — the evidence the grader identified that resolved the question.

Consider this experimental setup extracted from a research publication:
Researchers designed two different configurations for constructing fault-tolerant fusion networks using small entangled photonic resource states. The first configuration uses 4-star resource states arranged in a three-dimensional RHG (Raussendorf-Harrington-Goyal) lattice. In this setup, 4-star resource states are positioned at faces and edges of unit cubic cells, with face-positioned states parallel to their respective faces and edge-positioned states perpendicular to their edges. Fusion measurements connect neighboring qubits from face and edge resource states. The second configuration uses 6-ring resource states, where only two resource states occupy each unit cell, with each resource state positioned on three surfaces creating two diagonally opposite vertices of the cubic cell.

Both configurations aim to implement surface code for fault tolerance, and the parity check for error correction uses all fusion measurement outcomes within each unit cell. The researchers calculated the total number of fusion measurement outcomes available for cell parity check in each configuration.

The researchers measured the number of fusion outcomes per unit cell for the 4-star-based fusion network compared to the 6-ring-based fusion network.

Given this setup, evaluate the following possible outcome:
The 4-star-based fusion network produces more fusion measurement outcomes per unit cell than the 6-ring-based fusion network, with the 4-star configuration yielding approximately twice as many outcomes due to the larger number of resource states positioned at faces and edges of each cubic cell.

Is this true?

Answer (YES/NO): NO